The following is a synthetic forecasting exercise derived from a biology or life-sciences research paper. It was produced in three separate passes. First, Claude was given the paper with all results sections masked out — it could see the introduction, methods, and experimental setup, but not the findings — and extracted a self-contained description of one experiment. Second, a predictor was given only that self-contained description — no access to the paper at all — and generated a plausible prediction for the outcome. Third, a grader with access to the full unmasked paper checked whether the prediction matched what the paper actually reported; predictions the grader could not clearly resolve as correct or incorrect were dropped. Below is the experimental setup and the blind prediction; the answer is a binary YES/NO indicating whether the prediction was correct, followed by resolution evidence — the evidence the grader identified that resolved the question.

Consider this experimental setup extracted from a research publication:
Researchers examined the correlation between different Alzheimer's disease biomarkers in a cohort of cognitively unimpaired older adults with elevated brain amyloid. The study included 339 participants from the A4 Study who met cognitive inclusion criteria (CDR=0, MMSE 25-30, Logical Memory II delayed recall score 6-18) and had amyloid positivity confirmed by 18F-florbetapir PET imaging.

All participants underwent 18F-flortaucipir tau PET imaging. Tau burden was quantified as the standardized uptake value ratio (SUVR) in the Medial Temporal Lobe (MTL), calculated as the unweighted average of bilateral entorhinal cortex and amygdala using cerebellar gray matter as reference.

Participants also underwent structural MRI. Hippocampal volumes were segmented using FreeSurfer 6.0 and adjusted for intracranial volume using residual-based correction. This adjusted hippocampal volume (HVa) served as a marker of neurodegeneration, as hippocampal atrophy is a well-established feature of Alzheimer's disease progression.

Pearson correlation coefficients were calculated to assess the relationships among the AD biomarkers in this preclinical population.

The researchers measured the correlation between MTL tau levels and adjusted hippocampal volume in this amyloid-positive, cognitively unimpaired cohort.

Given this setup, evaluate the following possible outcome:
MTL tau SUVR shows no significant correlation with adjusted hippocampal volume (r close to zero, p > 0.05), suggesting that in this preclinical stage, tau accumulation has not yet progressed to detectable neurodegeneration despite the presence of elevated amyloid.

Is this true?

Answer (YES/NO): NO